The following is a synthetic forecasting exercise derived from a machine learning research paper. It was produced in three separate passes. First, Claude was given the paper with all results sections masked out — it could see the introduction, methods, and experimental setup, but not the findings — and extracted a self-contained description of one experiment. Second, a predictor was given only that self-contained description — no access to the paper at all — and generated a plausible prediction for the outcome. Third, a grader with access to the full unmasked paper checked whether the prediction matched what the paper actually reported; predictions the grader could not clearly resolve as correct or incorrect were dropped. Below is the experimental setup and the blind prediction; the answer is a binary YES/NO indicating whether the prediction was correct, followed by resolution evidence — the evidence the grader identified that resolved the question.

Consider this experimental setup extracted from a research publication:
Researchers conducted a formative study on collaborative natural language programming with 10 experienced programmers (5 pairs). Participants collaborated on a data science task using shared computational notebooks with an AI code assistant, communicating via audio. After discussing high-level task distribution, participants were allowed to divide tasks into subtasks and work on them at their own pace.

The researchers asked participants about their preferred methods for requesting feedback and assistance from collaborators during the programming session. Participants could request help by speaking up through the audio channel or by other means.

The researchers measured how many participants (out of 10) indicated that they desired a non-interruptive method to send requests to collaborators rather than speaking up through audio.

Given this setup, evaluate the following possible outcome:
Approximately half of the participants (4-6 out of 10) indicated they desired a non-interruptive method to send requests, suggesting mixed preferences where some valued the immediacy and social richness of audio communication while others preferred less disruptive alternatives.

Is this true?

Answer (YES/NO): NO